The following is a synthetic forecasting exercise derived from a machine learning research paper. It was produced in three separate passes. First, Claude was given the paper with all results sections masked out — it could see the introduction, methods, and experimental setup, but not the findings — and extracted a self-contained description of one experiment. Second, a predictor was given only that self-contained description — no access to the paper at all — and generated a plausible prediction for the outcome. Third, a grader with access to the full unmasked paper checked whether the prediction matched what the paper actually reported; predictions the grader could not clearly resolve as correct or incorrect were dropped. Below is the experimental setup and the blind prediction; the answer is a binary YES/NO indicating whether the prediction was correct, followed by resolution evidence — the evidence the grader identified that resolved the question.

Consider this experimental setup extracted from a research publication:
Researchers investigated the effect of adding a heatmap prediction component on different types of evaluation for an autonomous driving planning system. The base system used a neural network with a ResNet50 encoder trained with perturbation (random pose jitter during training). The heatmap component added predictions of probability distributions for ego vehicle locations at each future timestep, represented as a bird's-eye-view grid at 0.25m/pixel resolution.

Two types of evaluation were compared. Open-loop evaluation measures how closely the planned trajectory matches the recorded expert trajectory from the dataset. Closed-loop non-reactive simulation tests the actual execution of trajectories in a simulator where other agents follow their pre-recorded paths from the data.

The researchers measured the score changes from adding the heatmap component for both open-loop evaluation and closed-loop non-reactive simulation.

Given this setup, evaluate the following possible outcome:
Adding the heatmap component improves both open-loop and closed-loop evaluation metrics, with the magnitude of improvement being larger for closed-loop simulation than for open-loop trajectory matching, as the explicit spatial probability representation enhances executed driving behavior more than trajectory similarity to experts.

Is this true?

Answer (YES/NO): NO